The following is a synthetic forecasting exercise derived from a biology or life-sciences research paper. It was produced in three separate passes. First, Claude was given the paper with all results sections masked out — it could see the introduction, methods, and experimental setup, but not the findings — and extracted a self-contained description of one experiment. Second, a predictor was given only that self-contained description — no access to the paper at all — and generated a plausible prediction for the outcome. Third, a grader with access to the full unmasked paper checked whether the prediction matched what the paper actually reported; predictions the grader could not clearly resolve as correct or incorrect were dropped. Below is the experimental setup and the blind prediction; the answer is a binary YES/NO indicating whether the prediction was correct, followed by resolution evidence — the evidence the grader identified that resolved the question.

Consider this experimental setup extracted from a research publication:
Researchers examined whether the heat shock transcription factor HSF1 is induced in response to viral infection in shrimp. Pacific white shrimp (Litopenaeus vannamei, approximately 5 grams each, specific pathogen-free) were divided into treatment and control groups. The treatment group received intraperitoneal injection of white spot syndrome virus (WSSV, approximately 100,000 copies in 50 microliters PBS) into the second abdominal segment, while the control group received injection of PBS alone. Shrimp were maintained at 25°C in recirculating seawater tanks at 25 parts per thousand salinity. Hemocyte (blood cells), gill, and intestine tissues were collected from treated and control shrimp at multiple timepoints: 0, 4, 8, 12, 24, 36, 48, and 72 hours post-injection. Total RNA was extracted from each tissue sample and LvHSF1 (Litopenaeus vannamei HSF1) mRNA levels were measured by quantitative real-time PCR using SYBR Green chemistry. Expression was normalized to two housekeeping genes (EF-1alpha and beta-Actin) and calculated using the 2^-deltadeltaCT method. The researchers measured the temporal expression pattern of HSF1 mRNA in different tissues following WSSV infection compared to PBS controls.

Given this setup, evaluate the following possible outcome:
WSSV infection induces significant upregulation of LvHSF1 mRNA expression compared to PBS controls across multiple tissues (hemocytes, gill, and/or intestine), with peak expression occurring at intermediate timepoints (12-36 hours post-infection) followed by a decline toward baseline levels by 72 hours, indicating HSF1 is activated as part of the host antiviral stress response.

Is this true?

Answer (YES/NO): NO